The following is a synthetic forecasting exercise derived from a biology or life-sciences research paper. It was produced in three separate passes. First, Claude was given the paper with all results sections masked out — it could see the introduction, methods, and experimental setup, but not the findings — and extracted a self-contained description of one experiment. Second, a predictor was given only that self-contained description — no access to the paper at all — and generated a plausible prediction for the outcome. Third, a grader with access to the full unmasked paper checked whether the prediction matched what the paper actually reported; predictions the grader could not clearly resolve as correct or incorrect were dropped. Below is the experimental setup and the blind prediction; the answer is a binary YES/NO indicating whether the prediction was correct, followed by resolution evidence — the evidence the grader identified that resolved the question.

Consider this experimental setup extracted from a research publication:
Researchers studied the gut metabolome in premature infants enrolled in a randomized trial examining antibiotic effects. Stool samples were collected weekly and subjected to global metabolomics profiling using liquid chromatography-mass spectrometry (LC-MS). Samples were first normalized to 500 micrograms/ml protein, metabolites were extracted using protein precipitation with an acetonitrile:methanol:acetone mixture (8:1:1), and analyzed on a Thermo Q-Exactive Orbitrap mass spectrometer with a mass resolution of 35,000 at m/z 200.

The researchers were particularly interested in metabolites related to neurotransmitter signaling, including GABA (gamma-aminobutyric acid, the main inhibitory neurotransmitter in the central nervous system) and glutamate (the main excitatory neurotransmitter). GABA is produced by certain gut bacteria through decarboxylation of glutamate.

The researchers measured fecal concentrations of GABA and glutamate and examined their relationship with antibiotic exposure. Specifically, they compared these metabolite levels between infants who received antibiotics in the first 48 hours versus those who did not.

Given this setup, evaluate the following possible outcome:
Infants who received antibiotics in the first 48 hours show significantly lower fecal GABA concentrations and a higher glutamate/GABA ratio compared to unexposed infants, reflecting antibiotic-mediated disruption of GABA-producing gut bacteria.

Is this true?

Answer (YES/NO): NO